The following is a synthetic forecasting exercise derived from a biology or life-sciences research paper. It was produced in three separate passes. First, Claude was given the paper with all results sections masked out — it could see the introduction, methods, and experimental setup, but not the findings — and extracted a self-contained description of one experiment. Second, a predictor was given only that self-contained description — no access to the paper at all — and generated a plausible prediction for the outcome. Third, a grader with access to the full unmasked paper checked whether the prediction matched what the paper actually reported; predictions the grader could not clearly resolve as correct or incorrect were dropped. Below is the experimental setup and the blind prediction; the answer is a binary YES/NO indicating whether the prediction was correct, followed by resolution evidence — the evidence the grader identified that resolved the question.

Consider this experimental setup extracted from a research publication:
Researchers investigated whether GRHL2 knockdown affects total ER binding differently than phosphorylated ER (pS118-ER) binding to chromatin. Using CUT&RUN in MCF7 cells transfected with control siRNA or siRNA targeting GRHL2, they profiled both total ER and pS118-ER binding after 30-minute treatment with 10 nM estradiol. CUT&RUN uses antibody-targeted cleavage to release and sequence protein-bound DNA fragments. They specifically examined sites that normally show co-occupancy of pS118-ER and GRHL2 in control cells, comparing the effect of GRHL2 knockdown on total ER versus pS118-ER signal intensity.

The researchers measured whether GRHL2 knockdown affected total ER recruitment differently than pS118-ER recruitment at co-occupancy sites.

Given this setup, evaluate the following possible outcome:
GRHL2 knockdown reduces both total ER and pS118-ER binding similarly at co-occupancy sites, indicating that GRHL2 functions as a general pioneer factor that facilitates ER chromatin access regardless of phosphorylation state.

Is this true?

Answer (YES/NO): NO